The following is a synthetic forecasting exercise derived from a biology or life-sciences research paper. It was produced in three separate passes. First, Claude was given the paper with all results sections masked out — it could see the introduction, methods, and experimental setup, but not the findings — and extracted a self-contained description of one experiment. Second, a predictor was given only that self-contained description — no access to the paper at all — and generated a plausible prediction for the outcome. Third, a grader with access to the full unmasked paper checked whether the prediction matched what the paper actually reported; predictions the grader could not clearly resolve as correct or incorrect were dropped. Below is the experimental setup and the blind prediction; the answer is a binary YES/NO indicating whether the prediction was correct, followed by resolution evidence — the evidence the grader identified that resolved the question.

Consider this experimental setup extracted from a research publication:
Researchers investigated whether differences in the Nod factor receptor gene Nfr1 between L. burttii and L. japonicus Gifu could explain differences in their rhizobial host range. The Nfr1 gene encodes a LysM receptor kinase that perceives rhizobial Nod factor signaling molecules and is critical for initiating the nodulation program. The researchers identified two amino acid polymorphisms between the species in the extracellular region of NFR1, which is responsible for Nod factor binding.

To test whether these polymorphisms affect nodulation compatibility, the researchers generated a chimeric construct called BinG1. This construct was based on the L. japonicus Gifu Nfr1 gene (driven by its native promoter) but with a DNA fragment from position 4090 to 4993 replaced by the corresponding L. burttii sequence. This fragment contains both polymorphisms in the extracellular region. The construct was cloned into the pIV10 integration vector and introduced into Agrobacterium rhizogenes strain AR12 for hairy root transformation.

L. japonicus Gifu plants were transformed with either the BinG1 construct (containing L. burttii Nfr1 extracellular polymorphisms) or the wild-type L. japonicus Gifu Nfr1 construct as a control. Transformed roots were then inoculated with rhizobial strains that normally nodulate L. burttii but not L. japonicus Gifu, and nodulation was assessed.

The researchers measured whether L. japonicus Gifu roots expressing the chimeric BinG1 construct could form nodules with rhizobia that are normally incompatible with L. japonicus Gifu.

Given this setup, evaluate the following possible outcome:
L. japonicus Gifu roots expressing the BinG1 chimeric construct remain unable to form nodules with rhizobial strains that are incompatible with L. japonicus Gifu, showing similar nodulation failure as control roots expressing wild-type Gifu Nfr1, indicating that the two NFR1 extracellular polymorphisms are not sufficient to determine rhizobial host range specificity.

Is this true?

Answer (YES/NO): YES